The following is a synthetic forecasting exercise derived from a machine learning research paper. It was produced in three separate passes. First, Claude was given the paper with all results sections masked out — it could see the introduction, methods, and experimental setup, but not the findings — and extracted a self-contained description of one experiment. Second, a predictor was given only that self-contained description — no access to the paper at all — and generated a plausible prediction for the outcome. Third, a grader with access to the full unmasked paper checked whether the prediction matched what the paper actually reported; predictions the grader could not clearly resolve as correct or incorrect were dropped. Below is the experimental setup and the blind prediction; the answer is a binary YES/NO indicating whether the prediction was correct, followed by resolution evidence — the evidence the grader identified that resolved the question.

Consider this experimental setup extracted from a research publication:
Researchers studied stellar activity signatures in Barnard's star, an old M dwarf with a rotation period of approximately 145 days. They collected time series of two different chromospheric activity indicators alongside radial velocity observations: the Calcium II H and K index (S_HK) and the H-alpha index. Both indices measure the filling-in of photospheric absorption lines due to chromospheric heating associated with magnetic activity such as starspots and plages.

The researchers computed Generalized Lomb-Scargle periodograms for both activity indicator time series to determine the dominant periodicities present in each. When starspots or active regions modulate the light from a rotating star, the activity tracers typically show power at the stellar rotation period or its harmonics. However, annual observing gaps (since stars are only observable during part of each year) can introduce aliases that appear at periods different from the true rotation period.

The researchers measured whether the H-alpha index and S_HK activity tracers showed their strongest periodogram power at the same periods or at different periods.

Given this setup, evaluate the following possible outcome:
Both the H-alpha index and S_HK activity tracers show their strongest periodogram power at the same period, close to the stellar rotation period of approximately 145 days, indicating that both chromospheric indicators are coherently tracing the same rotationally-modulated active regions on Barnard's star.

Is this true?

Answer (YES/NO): NO